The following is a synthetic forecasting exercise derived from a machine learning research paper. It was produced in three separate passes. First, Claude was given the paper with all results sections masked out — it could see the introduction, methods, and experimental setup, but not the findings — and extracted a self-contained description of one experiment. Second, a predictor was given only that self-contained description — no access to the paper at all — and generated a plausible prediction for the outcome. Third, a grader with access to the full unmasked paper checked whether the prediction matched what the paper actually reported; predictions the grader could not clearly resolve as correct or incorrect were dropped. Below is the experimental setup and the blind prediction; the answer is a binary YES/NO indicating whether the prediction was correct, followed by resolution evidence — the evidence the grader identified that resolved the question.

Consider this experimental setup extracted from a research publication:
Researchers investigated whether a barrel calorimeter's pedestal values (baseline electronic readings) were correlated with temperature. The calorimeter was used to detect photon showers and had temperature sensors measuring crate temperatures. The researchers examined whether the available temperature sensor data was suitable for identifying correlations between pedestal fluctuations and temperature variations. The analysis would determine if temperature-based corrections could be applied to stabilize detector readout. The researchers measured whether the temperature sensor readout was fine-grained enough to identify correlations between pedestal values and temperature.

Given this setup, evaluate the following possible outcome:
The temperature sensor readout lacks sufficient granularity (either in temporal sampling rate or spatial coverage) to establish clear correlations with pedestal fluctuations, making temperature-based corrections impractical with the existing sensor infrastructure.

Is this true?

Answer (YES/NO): YES